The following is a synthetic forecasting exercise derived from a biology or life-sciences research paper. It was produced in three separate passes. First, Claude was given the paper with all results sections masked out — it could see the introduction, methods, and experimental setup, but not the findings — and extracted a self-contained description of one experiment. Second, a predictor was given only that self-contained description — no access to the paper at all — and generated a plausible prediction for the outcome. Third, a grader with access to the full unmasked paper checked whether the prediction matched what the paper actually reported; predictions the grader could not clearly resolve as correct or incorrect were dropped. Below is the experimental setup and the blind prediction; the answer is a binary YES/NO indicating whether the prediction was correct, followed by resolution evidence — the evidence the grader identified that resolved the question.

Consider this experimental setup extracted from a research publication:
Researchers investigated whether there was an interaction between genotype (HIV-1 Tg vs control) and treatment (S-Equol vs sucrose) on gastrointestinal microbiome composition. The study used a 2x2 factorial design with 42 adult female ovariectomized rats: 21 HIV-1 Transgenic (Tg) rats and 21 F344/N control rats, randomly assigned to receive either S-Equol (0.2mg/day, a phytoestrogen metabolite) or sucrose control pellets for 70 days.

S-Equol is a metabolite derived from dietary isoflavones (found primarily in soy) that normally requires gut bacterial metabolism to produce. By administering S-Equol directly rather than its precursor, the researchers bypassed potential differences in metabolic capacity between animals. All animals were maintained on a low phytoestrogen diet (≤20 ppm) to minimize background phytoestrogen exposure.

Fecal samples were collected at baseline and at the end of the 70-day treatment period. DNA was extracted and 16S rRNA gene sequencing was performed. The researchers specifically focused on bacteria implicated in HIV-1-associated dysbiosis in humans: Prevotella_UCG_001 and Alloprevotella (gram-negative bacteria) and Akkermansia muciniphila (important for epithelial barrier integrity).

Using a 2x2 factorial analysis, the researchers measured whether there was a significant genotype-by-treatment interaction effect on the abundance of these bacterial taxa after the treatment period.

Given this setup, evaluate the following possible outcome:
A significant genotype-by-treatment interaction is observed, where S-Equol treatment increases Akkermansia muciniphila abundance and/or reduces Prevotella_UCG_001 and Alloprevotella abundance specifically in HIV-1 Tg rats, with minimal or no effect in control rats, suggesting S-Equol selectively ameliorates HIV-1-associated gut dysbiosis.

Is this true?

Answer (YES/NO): NO